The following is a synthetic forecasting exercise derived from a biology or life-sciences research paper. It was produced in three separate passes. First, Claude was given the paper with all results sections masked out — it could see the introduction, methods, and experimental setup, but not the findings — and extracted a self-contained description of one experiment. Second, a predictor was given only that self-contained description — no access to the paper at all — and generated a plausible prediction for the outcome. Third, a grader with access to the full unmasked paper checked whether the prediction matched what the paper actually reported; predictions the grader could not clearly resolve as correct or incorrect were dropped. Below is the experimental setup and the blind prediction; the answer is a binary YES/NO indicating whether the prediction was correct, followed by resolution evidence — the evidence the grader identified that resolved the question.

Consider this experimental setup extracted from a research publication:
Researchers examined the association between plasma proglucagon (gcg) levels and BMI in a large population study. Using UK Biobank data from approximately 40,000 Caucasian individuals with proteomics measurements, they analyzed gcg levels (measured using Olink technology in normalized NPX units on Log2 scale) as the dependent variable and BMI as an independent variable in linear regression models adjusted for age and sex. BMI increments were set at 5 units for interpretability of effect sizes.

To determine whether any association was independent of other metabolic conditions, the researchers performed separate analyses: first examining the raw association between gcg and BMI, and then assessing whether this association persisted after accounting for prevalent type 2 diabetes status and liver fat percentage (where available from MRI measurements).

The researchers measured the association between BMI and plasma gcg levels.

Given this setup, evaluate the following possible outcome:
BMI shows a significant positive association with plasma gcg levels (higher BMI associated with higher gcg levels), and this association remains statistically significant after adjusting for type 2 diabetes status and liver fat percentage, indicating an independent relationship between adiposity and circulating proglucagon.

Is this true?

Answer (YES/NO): YES